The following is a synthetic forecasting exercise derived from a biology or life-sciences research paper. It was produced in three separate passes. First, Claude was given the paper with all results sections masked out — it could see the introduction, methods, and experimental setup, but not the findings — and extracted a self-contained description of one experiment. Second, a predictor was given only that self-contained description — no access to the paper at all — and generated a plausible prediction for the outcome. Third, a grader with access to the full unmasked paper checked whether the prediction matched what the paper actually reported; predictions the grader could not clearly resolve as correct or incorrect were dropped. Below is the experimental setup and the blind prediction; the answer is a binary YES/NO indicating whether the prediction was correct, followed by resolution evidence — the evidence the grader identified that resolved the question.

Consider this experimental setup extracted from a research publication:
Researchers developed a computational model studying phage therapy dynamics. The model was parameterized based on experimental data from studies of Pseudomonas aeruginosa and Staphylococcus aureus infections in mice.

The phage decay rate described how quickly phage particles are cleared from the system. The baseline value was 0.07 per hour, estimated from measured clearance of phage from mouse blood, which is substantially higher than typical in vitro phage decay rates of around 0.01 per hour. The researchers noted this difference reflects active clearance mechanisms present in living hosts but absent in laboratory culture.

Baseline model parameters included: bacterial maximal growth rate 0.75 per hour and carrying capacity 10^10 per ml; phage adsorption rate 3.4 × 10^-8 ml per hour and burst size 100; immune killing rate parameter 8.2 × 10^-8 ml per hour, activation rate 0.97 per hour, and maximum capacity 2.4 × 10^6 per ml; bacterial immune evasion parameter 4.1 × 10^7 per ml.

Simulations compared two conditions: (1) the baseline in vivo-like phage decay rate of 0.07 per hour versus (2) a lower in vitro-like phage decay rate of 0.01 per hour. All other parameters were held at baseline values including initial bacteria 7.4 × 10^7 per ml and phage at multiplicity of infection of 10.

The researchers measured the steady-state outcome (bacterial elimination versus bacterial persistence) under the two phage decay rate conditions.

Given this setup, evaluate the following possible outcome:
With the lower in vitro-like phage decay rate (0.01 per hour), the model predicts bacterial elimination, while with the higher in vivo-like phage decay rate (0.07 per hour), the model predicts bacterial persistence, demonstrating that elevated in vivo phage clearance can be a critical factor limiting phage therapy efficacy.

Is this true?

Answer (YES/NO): NO